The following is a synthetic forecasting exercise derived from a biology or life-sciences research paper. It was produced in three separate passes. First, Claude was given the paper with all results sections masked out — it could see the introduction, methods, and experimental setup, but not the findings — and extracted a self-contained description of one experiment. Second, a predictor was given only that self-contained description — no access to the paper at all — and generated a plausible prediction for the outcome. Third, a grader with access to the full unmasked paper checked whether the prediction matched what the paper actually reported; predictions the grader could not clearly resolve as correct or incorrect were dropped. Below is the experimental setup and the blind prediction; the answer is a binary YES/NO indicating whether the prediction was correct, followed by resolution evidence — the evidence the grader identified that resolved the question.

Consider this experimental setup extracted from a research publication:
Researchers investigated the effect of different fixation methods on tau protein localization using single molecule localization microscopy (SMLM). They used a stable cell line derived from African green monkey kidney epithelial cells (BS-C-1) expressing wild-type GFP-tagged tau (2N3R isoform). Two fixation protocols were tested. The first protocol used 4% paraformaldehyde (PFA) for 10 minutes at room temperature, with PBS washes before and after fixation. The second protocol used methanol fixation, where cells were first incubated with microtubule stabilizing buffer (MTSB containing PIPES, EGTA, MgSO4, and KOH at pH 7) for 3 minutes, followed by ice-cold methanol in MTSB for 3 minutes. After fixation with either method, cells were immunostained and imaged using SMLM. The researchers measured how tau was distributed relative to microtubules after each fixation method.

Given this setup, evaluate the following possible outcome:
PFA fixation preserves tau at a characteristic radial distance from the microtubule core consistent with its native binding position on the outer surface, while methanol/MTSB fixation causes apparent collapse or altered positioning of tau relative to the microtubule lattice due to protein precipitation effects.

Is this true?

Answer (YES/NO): NO